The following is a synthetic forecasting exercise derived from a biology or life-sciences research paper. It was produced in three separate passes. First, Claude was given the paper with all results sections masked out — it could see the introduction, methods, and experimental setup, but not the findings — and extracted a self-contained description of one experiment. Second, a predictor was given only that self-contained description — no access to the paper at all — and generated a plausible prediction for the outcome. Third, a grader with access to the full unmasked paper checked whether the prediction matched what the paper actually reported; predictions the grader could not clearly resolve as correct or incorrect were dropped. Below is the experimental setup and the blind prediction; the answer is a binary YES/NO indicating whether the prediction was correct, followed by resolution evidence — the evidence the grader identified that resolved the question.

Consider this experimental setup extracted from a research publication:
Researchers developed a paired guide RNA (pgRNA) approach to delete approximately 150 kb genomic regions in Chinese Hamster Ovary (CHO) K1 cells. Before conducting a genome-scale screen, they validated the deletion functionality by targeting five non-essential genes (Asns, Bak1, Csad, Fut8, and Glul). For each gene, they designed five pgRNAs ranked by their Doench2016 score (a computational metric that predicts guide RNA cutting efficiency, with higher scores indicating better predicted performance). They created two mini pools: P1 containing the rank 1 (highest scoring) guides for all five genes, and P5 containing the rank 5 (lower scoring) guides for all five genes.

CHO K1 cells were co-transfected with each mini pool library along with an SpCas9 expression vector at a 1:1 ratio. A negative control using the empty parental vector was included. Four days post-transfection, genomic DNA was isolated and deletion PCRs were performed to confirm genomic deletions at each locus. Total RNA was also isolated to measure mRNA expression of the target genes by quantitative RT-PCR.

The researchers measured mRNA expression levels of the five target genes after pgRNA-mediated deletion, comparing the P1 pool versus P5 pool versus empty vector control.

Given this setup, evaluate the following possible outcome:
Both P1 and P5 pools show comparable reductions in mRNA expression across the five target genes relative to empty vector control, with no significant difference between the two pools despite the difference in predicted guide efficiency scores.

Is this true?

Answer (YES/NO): YES